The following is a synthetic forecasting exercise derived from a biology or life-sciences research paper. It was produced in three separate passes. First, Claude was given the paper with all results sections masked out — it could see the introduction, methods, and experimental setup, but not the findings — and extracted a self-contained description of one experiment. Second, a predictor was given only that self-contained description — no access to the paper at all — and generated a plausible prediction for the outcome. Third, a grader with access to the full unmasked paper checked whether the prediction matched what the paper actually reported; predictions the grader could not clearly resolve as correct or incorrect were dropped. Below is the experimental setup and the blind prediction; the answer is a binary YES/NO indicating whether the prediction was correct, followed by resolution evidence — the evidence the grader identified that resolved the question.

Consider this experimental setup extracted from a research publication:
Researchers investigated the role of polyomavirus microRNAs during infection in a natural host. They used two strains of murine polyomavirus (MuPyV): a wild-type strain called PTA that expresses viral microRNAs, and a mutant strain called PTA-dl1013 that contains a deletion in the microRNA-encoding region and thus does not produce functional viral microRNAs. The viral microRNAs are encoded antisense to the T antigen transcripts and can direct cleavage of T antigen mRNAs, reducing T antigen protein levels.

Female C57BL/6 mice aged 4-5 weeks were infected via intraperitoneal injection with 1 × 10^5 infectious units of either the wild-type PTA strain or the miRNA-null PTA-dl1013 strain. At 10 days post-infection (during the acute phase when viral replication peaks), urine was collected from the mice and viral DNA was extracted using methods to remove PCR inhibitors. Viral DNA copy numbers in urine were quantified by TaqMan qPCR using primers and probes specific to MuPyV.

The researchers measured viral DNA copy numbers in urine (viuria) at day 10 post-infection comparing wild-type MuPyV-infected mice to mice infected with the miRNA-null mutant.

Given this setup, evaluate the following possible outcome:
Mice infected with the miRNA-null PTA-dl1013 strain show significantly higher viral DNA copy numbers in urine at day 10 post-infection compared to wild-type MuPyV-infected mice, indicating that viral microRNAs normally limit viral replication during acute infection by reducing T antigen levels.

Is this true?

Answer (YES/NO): NO